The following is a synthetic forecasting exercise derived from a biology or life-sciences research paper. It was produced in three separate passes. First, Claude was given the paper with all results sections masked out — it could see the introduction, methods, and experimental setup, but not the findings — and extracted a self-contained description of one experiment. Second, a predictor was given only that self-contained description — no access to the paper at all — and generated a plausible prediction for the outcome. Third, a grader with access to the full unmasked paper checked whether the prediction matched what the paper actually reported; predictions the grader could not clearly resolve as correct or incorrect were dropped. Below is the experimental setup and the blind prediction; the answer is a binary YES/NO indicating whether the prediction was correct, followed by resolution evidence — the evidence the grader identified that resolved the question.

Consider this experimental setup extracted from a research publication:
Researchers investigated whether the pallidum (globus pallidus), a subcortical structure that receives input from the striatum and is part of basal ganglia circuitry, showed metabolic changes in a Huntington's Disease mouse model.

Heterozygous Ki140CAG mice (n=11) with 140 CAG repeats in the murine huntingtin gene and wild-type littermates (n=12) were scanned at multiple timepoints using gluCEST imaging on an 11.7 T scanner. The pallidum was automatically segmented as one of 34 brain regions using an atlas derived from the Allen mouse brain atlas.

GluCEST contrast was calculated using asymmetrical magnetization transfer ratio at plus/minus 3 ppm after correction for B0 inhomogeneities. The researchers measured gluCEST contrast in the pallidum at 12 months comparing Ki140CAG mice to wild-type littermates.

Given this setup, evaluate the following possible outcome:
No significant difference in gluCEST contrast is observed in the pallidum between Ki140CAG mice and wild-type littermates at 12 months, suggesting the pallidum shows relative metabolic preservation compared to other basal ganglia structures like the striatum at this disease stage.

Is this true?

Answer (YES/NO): NO